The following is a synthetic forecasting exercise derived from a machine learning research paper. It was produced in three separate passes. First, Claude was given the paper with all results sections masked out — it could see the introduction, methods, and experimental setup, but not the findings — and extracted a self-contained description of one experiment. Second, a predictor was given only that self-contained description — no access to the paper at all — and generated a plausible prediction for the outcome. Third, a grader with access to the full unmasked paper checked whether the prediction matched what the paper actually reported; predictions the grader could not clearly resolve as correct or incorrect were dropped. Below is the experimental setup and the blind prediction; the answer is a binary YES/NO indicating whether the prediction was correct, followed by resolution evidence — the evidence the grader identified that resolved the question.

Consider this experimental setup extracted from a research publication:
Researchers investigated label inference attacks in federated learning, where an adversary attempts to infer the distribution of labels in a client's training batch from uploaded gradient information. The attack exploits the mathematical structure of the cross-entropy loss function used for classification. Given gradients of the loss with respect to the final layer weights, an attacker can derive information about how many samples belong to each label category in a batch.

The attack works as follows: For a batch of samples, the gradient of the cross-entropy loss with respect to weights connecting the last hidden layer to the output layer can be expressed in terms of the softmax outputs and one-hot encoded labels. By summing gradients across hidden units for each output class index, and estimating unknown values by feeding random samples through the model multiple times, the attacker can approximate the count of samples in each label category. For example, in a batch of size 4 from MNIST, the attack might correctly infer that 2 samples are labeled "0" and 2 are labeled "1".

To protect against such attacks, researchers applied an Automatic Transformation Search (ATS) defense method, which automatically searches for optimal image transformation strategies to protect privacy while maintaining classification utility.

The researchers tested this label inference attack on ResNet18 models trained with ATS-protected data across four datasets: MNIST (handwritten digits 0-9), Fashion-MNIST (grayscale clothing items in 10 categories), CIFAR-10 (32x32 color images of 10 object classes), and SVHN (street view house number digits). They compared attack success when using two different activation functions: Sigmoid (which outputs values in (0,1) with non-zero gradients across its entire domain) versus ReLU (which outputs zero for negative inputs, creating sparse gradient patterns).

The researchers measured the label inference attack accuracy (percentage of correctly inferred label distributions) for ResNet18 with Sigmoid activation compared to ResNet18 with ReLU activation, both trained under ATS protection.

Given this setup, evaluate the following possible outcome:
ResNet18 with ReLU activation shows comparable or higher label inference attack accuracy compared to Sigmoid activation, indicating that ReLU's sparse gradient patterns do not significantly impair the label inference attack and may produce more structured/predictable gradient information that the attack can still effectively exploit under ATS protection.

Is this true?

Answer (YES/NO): NO